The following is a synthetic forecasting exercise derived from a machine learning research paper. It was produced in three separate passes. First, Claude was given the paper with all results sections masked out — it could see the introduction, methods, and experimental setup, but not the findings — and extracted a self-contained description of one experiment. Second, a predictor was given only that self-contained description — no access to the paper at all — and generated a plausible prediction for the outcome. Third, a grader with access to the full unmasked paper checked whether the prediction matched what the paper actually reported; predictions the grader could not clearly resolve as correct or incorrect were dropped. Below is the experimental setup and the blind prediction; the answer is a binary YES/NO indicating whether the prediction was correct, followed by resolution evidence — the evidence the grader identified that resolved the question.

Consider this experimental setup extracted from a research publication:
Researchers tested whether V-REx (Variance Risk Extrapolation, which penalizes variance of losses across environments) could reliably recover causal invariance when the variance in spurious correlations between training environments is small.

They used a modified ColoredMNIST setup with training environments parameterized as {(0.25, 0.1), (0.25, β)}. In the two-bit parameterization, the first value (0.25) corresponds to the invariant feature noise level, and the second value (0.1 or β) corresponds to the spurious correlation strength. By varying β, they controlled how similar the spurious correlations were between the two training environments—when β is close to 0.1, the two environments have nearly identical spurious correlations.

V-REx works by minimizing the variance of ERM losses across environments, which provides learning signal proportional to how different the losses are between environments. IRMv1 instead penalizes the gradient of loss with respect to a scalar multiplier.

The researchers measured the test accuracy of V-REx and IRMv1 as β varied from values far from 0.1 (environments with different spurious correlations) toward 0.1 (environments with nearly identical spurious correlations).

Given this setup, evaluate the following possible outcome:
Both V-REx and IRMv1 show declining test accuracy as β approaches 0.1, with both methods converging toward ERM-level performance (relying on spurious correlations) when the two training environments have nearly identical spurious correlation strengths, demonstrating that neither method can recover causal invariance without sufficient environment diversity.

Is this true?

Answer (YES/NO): NO